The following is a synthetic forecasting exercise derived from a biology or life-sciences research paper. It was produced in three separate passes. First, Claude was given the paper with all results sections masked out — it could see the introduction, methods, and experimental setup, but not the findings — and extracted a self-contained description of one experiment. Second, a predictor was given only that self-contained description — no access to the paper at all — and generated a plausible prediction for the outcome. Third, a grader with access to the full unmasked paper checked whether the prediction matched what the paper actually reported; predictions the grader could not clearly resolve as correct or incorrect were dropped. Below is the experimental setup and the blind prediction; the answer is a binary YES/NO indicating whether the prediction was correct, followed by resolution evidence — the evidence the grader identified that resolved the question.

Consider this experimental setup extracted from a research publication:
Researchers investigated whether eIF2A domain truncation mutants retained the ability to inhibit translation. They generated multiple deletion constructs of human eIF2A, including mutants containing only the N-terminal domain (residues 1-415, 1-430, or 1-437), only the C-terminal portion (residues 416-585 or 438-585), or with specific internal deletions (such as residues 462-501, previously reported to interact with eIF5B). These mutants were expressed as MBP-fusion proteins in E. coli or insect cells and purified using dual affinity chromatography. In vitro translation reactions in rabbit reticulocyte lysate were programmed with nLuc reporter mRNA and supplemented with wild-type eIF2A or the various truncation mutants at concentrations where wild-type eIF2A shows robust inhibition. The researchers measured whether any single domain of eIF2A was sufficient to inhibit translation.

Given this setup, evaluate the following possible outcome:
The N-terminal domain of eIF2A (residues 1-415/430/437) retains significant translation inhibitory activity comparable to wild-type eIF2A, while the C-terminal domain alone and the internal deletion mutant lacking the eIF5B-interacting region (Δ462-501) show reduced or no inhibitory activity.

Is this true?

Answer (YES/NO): NO